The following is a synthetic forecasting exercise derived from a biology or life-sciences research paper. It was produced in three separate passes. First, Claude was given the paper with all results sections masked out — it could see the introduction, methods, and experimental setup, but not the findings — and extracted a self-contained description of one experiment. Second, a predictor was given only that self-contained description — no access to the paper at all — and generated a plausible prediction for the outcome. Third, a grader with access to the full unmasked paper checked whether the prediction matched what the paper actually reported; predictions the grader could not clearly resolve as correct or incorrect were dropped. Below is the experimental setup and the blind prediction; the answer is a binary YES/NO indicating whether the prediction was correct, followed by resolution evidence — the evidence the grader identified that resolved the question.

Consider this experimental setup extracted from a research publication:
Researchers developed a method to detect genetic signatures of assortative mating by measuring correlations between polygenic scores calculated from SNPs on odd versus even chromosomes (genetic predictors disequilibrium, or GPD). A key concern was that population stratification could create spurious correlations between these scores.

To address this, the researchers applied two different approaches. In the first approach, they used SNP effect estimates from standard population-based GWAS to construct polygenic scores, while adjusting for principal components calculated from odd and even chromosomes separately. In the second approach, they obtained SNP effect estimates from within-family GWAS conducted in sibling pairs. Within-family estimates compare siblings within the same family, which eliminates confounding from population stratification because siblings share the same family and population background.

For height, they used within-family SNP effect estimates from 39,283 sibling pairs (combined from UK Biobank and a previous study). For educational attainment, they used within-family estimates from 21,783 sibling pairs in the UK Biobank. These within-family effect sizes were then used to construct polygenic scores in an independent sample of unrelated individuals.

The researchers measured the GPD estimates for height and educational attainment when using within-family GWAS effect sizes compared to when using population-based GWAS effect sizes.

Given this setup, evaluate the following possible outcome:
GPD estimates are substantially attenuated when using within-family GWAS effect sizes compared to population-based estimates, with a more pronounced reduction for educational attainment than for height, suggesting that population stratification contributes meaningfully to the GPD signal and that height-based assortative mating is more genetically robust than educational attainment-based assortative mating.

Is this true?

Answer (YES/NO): NO